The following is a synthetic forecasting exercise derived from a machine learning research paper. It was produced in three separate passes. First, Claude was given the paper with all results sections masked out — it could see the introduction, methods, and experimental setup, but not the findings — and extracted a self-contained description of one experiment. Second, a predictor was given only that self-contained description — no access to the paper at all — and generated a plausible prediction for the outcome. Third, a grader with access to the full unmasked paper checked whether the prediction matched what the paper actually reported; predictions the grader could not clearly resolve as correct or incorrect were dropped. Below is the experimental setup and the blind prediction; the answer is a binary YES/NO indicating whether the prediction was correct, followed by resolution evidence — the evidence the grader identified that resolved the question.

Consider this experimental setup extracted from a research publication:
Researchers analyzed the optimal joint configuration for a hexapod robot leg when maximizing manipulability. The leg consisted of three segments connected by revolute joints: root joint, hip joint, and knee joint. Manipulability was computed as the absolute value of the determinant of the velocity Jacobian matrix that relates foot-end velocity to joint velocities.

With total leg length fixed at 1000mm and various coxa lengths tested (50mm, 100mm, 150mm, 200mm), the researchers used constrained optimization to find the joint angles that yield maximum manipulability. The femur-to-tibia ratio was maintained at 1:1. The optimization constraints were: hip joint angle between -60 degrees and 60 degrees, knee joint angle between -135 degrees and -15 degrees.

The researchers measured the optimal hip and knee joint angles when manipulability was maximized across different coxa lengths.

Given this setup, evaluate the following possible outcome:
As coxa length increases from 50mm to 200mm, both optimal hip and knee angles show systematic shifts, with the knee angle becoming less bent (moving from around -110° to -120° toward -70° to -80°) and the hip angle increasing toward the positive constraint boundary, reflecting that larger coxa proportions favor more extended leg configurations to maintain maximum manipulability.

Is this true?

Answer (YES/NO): NO